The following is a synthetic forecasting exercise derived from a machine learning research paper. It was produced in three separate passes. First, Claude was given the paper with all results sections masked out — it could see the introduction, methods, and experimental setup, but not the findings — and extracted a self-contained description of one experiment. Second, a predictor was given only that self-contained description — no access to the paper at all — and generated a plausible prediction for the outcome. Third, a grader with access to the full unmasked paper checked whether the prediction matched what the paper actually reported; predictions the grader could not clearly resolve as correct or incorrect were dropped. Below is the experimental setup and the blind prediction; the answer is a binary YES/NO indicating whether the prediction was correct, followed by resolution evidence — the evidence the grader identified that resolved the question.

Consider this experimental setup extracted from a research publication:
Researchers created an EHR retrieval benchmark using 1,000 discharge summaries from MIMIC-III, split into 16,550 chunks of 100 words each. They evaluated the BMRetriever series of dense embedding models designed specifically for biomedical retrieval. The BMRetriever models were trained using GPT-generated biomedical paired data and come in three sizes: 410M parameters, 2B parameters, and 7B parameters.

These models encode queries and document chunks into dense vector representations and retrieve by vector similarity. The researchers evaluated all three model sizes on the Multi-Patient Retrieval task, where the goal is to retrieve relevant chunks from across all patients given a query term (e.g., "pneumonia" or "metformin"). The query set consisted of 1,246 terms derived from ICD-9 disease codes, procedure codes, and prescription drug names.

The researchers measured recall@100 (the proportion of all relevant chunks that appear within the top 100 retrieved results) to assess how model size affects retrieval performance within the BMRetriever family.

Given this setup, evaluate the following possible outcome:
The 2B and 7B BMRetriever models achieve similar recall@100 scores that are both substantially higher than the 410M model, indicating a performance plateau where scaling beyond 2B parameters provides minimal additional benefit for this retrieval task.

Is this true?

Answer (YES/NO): NO